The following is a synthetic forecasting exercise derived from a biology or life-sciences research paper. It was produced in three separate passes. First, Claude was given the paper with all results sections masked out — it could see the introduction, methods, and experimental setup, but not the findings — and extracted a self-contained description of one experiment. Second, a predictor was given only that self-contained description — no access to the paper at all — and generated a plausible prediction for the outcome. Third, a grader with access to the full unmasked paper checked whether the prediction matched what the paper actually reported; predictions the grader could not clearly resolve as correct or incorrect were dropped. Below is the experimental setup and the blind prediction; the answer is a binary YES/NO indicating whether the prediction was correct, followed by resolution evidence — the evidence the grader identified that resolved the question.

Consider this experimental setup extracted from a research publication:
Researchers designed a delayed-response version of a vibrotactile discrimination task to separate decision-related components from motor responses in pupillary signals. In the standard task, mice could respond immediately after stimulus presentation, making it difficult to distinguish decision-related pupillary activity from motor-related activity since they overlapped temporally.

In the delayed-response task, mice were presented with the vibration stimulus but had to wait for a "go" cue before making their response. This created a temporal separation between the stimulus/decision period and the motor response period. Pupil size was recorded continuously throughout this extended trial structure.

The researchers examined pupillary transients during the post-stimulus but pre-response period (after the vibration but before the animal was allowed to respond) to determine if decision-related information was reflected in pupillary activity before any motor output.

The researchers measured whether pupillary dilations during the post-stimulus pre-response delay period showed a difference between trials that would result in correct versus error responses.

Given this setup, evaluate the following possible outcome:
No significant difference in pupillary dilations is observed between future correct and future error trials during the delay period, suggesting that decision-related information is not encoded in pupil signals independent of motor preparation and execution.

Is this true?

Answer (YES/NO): NO